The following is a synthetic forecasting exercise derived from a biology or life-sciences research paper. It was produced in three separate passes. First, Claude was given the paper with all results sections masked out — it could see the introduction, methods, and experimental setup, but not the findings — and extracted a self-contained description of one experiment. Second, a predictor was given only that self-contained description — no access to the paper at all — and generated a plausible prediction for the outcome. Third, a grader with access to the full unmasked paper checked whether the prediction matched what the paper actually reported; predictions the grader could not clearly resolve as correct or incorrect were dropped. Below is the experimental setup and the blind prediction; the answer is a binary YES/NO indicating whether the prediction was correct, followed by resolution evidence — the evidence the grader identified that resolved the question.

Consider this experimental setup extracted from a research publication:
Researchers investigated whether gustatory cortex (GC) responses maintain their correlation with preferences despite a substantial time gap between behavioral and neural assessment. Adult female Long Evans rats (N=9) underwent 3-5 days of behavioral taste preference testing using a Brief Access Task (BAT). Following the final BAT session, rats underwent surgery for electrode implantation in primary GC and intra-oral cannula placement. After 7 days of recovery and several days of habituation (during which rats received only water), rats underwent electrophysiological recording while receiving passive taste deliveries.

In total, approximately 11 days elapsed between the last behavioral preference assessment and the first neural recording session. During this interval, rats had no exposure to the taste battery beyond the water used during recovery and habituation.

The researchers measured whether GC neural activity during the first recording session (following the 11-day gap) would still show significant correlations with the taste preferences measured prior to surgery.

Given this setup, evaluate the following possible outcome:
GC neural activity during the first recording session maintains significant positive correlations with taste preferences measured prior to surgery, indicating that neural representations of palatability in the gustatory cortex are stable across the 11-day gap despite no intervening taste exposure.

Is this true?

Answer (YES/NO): YES